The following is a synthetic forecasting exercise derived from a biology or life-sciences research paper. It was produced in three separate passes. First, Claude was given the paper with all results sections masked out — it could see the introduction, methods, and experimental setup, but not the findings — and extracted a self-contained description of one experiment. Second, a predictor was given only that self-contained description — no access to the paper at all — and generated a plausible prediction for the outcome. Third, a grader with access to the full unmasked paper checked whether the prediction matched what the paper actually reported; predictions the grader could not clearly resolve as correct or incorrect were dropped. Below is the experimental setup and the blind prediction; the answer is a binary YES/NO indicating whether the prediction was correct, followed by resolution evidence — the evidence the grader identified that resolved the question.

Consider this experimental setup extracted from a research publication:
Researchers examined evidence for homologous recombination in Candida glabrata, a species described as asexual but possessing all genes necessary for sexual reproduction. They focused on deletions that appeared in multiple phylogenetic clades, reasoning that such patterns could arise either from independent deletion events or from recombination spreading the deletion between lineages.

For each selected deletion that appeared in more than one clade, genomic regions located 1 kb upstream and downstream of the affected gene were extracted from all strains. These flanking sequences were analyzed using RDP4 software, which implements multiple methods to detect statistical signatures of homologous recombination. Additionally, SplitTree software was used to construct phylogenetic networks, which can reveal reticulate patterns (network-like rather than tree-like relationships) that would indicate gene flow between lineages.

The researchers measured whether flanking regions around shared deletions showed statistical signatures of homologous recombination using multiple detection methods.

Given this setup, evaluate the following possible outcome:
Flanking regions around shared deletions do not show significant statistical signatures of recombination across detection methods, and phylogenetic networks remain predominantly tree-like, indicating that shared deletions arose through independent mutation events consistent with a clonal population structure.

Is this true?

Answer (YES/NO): NO